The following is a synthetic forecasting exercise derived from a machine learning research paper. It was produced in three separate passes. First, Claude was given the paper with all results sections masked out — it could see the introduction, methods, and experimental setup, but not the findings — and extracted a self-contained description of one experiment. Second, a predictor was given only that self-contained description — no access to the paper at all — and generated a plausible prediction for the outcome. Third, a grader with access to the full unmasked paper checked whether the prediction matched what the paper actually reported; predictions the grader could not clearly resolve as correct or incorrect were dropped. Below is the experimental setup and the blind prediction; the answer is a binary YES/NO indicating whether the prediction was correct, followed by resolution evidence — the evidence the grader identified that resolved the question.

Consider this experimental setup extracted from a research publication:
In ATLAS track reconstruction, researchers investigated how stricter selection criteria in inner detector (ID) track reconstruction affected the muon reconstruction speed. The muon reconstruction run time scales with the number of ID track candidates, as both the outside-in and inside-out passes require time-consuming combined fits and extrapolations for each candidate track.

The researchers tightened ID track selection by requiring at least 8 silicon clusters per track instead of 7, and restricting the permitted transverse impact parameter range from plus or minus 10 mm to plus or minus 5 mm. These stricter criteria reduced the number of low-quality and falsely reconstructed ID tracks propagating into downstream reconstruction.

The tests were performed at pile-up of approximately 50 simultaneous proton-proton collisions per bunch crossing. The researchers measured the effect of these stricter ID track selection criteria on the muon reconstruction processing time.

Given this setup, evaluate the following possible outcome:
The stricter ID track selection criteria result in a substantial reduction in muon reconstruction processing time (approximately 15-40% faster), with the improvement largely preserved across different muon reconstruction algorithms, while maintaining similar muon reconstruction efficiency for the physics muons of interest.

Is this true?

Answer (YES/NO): YES